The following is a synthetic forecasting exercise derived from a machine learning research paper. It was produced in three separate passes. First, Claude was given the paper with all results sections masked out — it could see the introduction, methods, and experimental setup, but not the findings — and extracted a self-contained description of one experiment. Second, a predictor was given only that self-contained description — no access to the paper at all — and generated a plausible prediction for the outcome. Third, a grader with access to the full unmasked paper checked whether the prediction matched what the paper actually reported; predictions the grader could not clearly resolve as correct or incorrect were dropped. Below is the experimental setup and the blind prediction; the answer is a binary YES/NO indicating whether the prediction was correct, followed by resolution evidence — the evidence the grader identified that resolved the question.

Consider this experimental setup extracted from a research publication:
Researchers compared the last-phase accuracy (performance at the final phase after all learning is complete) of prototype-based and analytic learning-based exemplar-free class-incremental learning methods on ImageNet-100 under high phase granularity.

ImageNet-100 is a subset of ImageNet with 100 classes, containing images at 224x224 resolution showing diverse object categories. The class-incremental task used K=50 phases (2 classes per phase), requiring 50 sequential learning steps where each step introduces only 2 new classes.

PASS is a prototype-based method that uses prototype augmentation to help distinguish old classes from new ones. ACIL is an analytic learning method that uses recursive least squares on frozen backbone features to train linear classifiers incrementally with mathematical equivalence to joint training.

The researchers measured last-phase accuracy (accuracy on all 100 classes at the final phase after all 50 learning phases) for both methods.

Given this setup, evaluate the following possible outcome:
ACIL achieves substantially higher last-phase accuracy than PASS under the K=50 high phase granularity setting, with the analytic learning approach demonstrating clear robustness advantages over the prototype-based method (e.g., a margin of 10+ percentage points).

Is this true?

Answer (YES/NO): YES